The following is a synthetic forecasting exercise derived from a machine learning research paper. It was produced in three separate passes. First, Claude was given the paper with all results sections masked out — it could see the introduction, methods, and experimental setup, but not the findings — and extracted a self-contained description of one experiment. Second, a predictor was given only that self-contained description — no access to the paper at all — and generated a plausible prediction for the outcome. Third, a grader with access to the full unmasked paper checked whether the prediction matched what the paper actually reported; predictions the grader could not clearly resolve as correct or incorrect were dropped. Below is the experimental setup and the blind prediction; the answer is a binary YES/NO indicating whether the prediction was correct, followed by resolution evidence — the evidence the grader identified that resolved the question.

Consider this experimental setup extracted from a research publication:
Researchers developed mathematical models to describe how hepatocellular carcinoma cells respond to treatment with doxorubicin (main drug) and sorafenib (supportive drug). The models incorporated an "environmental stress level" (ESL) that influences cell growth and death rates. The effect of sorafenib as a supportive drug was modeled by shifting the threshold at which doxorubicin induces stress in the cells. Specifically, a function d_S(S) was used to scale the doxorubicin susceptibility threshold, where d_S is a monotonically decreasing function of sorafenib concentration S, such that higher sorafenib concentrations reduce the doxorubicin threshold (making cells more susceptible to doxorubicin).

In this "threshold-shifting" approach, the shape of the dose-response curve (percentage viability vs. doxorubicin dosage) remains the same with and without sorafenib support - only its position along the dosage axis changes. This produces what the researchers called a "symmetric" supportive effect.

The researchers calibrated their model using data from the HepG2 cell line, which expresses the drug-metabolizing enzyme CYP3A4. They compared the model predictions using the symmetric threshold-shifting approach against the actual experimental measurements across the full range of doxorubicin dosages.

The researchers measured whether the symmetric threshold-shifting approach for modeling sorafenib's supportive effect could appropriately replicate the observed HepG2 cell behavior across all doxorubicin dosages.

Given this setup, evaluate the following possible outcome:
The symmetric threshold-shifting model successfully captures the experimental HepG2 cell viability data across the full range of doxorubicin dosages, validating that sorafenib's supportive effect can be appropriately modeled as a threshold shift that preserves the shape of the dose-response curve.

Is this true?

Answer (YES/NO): NO